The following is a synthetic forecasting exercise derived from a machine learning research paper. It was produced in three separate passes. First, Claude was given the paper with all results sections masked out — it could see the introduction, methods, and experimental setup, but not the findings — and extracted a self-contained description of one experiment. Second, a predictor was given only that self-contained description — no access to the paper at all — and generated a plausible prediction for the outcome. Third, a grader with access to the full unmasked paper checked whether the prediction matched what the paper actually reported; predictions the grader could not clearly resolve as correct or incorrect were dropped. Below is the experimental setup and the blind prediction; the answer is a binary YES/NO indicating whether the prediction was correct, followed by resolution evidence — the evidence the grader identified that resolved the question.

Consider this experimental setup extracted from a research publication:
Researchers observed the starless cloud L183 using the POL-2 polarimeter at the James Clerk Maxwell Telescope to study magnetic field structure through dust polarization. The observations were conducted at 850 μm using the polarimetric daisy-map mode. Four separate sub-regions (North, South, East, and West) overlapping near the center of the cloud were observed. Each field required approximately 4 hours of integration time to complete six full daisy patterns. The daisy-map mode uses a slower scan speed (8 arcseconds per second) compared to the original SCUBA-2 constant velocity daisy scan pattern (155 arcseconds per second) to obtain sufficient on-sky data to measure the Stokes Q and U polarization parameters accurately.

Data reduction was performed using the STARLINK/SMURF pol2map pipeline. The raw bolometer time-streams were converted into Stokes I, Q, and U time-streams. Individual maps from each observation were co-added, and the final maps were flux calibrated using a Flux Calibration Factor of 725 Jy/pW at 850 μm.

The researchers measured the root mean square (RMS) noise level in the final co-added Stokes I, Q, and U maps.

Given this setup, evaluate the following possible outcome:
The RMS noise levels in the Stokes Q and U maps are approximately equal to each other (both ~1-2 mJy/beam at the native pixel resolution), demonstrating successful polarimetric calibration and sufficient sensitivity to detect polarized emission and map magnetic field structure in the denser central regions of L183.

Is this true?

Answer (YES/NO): YES